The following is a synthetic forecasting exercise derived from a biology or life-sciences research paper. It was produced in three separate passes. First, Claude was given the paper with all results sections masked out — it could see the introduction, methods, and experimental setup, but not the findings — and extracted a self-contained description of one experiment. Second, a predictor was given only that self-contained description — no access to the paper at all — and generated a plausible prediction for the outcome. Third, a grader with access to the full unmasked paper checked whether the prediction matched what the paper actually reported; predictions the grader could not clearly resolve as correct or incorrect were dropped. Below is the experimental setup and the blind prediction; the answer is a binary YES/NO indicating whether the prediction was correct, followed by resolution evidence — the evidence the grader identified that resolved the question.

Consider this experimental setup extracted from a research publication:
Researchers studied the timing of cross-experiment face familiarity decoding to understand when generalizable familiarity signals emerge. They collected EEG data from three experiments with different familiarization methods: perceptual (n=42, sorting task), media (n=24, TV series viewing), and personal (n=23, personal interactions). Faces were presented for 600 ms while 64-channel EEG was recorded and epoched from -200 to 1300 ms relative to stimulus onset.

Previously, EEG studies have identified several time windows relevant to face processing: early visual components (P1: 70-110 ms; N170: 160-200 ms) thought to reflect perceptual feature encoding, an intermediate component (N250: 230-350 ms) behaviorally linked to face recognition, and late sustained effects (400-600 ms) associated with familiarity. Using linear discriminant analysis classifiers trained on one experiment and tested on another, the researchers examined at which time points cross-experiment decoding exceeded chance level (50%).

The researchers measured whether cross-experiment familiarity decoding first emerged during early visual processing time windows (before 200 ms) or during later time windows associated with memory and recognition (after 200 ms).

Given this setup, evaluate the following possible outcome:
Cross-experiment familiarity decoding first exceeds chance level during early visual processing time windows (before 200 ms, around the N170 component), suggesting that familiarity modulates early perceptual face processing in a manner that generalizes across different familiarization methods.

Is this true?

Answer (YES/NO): NO